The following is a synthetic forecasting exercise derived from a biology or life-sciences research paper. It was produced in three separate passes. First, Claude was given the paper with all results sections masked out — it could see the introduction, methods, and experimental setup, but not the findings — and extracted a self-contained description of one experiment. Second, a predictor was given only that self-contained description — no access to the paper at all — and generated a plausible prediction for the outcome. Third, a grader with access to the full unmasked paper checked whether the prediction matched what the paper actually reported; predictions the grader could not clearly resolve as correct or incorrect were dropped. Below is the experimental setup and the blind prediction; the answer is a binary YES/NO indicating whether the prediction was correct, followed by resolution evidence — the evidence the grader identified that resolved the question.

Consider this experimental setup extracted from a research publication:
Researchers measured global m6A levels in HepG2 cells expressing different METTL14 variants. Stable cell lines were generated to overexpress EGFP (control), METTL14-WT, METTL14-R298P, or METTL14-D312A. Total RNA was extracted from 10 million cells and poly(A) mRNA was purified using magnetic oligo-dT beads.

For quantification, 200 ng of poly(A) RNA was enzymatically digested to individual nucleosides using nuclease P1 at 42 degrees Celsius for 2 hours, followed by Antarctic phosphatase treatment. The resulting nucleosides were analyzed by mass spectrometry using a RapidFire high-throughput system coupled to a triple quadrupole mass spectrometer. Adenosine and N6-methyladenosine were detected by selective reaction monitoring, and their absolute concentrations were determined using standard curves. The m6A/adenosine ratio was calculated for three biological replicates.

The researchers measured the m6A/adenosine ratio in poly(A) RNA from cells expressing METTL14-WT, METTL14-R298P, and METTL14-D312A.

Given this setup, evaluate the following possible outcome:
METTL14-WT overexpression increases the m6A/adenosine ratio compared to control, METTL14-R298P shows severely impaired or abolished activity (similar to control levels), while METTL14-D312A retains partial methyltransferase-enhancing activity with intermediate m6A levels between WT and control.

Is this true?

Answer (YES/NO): NO